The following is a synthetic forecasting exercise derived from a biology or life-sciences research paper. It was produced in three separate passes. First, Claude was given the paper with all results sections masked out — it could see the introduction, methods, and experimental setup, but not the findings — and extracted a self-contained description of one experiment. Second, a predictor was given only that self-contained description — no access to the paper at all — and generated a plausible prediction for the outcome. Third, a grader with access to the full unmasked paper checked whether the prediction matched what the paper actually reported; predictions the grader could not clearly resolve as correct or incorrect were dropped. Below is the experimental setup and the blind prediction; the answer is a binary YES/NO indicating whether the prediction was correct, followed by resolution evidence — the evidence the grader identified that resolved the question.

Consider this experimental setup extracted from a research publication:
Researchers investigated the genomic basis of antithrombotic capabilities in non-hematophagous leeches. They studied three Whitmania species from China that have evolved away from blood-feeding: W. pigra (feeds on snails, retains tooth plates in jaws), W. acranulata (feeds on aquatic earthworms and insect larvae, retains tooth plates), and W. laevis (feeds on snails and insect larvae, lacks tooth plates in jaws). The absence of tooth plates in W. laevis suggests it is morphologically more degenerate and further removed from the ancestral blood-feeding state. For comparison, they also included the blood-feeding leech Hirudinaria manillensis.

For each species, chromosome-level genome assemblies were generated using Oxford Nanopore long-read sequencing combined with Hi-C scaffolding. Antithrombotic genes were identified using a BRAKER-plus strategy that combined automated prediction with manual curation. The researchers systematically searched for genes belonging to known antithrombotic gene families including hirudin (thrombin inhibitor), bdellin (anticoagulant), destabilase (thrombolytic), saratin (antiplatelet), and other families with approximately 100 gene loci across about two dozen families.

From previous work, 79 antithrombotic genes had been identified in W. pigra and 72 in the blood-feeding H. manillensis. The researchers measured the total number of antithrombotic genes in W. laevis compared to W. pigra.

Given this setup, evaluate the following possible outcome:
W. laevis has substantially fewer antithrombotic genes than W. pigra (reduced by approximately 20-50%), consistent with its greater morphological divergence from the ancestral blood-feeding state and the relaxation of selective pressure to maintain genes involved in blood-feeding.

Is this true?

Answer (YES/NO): YES